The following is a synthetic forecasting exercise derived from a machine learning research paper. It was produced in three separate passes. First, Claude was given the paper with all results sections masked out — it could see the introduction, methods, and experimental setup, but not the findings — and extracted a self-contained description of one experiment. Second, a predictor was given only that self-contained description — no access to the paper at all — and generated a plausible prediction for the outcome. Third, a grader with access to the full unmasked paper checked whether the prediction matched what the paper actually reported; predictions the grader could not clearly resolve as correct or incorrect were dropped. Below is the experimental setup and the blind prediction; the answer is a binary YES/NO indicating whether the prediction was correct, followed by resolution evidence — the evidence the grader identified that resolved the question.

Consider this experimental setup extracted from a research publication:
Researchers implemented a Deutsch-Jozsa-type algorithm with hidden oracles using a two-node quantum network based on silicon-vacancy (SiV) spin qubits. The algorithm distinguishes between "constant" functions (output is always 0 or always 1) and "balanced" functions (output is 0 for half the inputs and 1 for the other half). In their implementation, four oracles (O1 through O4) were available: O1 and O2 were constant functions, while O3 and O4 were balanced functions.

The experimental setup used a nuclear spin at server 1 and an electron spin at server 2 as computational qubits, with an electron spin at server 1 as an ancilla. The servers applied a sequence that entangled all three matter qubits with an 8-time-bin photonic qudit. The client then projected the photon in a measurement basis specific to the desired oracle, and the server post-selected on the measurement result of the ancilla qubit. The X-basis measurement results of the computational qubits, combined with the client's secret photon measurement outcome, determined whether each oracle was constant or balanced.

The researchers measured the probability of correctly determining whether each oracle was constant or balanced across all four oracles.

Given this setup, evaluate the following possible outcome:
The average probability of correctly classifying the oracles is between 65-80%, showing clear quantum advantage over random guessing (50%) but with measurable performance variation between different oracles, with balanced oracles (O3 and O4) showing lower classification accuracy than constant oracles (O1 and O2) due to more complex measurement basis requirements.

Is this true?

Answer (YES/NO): NO